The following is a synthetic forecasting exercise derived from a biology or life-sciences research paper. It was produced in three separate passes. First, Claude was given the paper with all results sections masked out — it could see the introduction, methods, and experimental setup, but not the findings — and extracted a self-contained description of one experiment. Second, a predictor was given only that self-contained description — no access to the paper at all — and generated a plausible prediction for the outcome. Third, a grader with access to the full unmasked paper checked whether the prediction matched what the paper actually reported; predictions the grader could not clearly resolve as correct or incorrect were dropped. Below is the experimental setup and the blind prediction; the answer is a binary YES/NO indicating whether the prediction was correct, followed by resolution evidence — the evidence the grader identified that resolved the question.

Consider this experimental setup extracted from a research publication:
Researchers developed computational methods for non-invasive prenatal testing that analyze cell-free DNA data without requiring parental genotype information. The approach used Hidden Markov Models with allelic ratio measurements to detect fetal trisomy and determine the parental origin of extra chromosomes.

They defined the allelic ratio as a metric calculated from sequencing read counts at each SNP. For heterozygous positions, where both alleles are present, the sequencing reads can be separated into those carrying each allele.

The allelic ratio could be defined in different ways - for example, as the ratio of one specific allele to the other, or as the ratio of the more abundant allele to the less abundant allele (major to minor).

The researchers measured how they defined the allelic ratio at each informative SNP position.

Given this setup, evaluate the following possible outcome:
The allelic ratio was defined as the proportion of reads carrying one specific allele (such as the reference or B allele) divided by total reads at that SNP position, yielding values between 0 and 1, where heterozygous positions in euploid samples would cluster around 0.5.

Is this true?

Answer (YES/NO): NO